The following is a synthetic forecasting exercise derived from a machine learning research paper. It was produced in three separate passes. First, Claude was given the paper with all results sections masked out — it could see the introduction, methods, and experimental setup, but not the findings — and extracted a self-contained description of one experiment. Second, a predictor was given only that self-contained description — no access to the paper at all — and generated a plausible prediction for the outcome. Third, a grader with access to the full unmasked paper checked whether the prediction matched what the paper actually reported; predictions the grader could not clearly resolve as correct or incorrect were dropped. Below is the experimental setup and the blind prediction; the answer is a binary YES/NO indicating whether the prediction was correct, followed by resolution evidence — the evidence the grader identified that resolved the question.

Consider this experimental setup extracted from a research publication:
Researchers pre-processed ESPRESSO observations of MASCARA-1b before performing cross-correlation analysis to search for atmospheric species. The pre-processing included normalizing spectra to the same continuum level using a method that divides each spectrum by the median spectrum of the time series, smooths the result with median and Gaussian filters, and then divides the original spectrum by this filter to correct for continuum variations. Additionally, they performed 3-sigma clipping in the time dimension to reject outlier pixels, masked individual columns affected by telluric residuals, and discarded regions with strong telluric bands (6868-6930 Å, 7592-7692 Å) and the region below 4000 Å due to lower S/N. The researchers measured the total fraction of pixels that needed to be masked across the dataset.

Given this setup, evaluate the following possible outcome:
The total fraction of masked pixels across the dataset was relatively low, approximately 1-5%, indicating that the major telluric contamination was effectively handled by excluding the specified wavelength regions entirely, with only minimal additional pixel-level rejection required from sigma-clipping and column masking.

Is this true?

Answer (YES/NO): NO